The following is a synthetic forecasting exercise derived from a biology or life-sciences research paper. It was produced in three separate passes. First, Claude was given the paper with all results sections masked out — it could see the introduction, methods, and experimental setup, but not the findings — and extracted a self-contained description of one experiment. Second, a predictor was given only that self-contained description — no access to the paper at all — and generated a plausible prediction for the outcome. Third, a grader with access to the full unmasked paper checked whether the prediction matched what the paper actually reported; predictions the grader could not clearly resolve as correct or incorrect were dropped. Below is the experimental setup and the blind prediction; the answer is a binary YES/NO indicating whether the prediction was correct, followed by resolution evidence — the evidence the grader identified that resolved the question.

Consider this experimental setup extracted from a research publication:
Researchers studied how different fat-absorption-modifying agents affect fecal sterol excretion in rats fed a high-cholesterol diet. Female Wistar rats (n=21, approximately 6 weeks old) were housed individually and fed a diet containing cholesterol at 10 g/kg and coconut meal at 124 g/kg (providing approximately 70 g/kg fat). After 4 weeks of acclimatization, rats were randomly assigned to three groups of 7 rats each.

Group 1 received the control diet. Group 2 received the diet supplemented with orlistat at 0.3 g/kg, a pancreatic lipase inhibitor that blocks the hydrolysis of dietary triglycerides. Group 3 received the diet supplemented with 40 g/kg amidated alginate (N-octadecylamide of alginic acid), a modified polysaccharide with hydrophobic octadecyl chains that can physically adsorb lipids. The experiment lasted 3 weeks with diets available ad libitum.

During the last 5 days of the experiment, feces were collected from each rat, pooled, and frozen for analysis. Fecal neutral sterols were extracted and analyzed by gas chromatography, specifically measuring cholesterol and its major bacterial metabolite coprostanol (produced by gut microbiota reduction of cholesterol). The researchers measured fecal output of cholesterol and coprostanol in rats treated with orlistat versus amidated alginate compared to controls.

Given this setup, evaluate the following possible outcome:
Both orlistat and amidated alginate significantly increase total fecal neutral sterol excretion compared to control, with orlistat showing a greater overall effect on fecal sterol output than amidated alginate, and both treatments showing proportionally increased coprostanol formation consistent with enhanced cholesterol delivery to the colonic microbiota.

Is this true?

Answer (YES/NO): NO